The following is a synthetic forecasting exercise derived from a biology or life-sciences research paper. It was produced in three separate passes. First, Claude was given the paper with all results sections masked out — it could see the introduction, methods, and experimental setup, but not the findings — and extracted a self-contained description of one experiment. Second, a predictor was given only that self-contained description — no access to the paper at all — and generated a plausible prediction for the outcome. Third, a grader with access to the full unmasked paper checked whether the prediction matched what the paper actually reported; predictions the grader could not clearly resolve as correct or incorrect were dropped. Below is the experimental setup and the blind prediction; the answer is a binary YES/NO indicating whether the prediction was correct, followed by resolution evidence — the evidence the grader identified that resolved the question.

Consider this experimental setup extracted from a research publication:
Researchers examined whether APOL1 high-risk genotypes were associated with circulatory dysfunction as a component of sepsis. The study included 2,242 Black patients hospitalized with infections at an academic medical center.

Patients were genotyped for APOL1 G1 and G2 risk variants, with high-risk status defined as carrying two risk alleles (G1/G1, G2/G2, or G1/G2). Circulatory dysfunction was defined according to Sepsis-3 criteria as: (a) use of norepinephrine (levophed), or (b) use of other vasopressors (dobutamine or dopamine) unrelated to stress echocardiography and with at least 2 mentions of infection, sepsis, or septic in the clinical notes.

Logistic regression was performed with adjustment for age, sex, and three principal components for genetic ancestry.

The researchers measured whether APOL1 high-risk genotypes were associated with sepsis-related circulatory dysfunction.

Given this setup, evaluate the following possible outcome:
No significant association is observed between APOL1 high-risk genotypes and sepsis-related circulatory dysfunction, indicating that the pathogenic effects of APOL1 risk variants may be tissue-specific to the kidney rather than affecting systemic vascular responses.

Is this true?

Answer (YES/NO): YES